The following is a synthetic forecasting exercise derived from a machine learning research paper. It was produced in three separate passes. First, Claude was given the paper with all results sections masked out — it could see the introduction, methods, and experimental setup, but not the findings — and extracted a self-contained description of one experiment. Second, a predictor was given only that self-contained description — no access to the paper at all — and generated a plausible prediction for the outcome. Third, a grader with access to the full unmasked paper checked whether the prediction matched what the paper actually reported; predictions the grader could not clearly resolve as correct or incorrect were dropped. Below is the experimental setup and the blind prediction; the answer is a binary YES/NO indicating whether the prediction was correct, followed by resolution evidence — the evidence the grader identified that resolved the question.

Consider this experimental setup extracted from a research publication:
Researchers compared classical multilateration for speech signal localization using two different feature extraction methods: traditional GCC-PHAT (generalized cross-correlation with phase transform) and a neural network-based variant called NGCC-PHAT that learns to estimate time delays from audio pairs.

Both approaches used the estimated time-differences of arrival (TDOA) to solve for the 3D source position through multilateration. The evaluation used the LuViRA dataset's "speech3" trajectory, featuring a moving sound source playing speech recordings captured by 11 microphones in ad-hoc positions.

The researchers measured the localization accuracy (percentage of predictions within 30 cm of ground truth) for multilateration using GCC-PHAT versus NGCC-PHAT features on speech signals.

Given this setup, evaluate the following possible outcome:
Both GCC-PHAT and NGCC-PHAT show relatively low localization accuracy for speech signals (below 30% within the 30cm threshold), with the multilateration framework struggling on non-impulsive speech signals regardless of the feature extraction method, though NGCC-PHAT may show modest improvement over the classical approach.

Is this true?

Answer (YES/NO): NO